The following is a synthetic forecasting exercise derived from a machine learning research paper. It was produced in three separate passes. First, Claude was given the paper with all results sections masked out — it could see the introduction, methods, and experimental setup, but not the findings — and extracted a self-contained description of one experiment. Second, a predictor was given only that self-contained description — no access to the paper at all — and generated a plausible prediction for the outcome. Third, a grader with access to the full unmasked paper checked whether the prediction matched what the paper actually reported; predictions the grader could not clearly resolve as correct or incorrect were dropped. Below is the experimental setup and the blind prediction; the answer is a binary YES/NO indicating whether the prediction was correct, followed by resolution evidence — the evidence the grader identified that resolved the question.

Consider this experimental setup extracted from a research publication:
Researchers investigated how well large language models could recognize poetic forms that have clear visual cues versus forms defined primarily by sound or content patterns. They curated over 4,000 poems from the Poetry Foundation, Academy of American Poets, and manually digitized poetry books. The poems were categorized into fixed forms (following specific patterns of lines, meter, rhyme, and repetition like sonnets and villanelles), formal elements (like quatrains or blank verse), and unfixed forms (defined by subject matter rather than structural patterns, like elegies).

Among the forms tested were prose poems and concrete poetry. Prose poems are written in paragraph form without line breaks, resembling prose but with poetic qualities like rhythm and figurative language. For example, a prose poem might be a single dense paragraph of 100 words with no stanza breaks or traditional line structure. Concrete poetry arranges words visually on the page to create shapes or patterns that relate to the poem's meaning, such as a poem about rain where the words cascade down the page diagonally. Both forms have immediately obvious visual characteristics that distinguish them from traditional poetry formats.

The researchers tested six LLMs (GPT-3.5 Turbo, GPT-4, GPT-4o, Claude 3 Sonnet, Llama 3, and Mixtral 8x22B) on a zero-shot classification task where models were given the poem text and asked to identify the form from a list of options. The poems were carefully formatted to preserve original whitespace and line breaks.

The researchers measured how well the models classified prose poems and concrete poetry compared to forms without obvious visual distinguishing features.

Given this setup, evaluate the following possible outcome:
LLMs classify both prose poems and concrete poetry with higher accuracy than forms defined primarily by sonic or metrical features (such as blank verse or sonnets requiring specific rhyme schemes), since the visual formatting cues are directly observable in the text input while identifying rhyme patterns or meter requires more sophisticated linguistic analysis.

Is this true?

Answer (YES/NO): NO